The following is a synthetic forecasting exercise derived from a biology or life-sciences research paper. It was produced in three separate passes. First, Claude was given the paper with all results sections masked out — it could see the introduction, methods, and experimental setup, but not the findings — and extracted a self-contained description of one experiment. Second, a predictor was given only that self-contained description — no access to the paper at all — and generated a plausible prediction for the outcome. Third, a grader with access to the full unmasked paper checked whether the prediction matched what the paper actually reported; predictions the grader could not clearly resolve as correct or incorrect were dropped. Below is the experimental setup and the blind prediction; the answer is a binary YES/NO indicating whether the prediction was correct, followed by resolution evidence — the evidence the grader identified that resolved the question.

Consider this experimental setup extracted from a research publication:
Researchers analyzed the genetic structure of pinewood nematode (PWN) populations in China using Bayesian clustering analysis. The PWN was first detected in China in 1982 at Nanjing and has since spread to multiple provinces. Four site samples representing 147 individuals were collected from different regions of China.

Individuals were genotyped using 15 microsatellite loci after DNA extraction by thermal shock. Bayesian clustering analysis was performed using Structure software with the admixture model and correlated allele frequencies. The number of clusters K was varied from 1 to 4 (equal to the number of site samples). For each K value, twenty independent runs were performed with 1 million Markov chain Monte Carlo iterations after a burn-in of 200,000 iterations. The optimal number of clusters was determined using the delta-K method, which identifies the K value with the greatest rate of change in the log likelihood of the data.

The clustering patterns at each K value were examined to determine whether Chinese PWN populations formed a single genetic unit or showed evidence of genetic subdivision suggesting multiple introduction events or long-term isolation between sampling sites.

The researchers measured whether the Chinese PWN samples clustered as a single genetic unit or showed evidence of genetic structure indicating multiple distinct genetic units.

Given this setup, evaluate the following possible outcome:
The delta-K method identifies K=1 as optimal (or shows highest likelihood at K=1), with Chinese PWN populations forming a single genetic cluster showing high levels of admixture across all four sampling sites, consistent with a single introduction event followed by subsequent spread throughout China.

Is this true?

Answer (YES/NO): NO